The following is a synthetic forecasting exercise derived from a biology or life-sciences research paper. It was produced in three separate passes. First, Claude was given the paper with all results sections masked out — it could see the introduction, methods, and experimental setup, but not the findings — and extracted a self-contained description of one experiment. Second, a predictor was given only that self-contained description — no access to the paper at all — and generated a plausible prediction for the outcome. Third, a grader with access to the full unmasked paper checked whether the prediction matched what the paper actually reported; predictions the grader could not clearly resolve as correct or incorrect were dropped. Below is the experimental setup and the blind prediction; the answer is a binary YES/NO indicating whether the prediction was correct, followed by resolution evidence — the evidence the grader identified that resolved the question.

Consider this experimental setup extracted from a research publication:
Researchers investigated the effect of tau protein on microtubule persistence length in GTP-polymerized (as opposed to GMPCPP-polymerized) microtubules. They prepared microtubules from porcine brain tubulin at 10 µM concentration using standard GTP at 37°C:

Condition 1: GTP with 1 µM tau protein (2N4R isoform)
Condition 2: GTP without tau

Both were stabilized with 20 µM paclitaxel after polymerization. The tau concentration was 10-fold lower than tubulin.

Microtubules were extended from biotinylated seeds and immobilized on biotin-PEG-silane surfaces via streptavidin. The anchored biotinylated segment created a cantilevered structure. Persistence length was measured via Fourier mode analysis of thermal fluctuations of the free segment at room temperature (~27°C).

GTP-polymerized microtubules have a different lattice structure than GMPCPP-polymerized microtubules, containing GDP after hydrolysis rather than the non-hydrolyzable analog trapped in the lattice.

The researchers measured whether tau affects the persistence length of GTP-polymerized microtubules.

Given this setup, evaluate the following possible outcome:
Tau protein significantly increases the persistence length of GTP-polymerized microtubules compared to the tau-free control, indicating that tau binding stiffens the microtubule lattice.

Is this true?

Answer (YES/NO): NO